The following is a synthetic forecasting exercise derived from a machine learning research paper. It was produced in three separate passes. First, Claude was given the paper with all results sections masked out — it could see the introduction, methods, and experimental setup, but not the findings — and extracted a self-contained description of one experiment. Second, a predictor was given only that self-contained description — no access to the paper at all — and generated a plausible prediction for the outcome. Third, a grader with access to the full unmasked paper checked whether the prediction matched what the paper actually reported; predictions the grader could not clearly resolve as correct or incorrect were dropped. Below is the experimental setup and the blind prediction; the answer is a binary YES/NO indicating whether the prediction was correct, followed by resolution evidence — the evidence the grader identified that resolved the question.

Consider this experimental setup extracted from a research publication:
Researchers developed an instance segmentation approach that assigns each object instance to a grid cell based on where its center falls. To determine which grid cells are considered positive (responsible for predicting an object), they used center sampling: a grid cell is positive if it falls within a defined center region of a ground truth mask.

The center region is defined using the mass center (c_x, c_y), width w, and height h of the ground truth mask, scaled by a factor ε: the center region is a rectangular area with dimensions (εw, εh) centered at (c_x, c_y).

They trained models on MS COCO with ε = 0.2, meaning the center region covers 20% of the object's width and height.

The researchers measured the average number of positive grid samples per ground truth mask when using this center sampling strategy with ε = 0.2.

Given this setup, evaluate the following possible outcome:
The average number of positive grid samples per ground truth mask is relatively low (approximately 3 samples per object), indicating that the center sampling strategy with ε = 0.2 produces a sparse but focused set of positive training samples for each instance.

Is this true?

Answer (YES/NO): YES